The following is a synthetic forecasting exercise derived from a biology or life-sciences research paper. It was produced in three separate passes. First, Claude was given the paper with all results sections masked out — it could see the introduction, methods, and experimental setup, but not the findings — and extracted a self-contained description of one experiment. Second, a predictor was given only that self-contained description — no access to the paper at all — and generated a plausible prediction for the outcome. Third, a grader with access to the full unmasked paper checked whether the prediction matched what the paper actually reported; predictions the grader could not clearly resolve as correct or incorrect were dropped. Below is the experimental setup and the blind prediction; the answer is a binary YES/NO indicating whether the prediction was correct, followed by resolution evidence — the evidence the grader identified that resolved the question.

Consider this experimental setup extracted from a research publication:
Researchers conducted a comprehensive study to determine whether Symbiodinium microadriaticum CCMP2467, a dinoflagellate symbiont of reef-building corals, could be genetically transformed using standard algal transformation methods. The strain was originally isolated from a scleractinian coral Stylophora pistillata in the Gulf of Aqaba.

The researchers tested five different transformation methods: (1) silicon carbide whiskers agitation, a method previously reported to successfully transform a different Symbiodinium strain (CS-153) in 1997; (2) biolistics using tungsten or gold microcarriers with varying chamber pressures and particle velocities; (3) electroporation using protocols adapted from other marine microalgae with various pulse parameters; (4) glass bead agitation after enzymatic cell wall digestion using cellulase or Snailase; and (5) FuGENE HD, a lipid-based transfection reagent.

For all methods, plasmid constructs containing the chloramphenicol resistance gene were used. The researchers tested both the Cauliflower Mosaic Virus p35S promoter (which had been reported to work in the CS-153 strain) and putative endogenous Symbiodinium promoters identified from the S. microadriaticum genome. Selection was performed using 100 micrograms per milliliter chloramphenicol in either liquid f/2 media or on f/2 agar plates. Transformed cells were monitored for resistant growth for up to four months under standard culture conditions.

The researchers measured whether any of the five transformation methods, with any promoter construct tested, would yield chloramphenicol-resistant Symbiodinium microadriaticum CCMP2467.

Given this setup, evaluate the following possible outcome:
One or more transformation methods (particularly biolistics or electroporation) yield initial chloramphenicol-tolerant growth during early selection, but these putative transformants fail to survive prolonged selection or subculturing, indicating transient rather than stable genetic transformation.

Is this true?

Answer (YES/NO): NO